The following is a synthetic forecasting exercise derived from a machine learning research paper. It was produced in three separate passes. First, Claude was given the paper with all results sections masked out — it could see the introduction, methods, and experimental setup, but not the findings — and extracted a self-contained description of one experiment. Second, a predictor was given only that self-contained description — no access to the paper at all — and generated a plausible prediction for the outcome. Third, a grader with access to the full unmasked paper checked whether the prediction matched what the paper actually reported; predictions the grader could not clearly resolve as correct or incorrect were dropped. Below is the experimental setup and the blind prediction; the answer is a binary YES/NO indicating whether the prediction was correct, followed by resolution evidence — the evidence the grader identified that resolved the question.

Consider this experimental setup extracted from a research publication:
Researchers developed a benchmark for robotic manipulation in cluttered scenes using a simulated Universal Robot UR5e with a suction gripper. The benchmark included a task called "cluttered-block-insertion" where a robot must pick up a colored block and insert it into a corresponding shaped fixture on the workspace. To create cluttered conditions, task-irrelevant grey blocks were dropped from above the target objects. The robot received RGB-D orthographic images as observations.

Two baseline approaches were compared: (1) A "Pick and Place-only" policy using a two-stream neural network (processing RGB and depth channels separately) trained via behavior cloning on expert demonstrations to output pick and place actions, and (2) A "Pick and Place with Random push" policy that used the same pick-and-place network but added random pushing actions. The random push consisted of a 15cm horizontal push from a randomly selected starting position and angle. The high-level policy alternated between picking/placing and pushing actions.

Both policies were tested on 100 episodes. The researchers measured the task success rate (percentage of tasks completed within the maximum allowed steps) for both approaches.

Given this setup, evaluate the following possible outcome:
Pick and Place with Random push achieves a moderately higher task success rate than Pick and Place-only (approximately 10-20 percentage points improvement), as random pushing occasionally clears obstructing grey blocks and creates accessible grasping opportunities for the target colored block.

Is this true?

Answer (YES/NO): NO